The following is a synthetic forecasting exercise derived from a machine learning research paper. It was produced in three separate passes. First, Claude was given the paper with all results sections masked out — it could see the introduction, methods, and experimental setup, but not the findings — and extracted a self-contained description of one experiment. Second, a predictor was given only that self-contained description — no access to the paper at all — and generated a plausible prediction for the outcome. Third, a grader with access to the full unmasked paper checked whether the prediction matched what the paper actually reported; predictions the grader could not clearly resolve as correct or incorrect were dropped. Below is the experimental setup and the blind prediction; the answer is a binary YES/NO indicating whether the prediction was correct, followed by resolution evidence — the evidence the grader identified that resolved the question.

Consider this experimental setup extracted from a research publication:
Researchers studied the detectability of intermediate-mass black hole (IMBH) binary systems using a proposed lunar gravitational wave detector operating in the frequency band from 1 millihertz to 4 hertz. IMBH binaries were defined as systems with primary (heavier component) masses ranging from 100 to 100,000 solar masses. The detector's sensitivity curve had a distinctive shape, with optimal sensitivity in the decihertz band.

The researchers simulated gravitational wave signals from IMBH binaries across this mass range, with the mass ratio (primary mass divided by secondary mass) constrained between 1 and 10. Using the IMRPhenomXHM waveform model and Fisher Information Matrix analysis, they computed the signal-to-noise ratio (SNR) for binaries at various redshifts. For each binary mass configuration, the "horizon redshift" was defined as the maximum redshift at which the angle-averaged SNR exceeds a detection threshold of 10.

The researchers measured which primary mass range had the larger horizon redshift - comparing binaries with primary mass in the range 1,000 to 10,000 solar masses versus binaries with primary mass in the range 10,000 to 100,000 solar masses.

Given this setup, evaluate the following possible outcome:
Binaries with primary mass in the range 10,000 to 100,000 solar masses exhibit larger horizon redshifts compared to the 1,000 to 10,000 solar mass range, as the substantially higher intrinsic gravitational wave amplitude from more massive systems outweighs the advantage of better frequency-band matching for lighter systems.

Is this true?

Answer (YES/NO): NO